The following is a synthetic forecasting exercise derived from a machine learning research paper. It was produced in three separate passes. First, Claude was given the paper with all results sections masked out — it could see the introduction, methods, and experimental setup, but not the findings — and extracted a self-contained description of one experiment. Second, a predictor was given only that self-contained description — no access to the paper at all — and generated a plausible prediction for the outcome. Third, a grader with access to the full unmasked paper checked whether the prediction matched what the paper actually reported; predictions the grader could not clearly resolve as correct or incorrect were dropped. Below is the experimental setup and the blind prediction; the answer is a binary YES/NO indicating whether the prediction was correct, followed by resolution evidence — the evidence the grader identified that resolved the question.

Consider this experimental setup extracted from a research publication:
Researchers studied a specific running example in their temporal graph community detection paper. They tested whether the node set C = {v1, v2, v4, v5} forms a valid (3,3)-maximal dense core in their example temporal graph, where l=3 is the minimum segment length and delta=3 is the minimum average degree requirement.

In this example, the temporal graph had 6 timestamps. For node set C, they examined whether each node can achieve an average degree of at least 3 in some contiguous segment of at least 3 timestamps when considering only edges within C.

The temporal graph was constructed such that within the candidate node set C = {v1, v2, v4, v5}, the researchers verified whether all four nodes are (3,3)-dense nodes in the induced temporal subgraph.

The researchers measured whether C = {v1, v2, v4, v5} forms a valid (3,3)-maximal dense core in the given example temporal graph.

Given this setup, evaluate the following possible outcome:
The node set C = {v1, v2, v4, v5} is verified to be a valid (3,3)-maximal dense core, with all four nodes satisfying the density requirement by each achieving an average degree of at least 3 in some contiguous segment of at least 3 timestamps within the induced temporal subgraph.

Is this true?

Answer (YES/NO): YES